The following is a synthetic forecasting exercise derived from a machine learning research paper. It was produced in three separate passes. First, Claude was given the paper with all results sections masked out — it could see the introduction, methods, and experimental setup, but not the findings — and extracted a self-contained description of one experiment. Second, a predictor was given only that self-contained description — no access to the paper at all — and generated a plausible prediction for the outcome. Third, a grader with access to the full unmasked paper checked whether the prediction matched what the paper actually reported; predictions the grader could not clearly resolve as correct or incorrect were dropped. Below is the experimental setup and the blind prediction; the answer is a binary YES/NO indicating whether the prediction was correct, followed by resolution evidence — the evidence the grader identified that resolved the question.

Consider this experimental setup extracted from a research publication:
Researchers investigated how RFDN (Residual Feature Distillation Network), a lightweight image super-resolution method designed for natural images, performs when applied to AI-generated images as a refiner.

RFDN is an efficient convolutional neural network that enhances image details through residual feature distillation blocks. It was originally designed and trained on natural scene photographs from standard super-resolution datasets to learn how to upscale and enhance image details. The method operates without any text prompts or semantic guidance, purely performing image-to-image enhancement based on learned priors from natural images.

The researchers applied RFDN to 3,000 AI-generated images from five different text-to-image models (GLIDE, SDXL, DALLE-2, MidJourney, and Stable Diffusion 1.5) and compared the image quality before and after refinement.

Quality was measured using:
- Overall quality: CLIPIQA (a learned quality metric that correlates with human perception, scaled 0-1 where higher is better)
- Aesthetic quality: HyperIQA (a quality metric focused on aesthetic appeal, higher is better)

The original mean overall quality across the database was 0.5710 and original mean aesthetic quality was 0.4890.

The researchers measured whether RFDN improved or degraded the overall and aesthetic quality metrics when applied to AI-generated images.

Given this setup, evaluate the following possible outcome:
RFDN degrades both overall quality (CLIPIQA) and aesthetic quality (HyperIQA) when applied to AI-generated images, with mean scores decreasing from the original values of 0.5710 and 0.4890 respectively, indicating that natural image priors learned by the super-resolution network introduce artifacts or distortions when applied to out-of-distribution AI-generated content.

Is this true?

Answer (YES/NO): YES